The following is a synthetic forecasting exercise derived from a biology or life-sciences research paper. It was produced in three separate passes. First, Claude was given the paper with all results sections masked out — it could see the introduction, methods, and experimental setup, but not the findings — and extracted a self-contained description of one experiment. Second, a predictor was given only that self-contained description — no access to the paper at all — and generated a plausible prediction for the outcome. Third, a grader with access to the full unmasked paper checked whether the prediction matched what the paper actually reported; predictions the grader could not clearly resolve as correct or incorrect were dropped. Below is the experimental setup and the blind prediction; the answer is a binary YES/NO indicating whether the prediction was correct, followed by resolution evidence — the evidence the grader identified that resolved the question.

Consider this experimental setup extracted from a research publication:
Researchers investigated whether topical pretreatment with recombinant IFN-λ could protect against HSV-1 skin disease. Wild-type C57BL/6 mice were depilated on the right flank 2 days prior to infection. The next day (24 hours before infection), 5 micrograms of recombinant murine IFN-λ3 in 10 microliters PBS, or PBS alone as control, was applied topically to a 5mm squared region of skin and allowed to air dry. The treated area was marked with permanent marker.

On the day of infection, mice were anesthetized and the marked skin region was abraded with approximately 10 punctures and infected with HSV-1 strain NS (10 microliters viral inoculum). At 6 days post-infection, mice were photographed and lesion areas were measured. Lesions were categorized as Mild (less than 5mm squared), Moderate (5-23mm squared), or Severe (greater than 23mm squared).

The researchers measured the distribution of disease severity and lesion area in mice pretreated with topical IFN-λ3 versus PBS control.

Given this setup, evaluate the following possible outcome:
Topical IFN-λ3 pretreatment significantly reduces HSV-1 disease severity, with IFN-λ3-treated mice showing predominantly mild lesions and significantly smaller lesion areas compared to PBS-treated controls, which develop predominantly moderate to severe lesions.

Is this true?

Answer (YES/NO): NO